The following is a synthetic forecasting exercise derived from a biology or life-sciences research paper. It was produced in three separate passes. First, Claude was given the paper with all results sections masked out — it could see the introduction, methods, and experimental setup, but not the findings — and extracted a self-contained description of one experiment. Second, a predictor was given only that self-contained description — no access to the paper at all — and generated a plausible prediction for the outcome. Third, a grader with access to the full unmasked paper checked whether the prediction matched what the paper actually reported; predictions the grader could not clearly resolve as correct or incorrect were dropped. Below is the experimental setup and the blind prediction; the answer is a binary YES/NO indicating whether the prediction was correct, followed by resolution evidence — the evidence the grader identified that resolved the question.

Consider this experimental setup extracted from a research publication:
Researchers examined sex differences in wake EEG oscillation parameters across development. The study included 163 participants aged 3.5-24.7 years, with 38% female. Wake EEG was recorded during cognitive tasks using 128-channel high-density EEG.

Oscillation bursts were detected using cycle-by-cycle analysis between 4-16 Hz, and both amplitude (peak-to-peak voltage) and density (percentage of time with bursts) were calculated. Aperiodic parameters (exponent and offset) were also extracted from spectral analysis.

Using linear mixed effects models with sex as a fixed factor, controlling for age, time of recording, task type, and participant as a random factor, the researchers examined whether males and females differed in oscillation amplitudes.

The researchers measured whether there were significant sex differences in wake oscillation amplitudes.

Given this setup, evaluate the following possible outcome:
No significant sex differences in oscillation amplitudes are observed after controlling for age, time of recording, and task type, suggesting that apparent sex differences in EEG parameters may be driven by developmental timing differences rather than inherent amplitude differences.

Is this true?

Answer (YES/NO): NO